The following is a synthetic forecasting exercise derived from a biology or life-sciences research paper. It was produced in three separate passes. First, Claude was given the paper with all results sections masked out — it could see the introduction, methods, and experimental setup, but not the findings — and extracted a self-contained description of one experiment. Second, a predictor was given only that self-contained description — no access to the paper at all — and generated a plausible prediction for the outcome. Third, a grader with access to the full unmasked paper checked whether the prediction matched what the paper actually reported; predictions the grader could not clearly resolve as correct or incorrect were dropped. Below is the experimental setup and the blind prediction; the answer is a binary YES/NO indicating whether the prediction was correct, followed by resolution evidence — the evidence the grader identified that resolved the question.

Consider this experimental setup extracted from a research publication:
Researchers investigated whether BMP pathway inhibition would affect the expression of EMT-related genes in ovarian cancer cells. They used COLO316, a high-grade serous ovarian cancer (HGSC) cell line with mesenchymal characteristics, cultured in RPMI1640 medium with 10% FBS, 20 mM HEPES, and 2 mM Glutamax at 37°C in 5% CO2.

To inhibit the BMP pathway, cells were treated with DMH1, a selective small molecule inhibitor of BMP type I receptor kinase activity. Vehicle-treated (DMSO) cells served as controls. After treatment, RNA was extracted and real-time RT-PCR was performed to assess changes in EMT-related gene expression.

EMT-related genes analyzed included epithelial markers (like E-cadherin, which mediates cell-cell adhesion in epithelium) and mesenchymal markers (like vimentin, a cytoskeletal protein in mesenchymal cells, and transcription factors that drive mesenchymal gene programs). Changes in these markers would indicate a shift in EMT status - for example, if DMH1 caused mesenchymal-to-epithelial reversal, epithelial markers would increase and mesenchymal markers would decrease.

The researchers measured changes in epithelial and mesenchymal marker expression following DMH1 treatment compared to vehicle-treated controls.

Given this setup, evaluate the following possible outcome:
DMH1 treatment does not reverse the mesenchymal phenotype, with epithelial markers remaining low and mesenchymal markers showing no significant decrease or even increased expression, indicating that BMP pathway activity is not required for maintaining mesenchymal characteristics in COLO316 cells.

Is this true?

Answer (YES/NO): NO